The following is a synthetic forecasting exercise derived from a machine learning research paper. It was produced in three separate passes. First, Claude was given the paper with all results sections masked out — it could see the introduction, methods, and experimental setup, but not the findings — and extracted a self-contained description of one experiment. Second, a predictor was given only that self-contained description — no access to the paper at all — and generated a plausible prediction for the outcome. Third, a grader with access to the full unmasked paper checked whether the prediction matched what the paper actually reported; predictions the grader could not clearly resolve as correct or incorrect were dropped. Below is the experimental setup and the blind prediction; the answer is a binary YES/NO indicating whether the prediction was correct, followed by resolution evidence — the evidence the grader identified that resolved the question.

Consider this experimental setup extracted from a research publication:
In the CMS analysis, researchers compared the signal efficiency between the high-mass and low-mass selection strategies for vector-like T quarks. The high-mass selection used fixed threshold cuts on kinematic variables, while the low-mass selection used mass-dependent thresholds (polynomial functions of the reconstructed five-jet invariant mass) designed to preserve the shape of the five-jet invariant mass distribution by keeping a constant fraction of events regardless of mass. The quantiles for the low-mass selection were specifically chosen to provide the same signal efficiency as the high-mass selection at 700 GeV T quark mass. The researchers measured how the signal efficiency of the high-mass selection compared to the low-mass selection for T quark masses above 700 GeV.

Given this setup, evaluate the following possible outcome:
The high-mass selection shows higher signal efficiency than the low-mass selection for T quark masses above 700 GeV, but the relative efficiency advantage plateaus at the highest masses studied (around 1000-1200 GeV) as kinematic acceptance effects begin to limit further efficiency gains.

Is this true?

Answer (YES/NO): NO